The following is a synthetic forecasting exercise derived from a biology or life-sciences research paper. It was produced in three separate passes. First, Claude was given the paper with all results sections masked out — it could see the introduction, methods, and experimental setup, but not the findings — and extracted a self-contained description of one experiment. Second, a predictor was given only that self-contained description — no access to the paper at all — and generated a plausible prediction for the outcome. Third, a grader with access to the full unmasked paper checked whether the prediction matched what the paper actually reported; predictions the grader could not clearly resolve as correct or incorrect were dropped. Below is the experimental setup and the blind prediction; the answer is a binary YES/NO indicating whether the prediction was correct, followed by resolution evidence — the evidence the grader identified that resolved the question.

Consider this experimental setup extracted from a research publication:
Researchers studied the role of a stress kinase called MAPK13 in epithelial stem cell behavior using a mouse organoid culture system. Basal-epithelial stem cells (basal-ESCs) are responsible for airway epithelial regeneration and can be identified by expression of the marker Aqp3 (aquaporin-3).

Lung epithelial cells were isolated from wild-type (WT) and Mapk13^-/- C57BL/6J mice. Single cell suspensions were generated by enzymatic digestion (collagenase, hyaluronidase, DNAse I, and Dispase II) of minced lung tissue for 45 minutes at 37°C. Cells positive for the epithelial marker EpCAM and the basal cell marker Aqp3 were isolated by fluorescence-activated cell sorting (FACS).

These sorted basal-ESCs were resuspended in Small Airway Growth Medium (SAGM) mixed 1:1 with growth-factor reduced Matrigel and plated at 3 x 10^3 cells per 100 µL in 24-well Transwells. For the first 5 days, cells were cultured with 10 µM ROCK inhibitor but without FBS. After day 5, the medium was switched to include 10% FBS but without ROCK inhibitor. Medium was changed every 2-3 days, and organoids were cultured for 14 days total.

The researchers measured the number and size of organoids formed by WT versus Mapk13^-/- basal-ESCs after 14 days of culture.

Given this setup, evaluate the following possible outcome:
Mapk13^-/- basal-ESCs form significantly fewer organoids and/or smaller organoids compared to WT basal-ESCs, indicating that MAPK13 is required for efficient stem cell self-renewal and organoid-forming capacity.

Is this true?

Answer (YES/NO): YES